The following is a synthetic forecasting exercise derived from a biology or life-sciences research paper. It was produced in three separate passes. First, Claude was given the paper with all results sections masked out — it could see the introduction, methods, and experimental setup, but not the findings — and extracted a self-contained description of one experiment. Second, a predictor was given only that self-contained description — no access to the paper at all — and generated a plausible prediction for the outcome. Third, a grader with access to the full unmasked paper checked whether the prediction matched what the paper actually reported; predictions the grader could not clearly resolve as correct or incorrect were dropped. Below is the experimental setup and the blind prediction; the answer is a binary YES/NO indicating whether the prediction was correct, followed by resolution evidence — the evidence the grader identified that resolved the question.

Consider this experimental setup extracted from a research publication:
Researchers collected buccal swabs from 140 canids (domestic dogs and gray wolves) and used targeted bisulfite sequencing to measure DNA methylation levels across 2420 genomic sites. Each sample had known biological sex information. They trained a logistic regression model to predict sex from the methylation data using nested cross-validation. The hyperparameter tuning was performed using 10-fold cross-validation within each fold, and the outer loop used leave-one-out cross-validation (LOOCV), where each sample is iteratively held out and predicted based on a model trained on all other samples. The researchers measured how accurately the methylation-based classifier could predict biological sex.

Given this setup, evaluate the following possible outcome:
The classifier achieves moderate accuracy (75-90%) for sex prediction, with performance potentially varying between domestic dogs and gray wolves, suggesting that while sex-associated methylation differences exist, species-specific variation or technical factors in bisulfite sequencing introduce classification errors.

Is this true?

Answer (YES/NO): NO